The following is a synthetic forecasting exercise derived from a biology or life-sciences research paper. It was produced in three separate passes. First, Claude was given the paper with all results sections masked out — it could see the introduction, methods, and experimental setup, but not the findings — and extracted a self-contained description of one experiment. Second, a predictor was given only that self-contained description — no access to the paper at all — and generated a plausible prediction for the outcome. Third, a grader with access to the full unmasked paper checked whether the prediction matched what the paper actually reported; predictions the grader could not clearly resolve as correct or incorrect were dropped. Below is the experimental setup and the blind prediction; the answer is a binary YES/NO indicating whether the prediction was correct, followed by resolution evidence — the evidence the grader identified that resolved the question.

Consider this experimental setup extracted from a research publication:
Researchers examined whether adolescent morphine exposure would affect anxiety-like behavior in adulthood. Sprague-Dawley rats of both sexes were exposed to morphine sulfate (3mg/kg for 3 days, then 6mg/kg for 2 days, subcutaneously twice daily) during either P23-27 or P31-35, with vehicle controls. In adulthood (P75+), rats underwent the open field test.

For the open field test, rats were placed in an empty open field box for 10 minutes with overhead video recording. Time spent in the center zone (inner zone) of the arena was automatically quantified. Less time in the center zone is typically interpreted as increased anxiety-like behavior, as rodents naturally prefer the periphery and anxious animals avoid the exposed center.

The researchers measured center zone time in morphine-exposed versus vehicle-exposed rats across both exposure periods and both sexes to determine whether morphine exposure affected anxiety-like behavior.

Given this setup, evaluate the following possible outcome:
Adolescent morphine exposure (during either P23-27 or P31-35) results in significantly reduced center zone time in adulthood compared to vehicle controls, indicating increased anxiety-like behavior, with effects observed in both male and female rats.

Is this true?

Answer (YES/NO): NO